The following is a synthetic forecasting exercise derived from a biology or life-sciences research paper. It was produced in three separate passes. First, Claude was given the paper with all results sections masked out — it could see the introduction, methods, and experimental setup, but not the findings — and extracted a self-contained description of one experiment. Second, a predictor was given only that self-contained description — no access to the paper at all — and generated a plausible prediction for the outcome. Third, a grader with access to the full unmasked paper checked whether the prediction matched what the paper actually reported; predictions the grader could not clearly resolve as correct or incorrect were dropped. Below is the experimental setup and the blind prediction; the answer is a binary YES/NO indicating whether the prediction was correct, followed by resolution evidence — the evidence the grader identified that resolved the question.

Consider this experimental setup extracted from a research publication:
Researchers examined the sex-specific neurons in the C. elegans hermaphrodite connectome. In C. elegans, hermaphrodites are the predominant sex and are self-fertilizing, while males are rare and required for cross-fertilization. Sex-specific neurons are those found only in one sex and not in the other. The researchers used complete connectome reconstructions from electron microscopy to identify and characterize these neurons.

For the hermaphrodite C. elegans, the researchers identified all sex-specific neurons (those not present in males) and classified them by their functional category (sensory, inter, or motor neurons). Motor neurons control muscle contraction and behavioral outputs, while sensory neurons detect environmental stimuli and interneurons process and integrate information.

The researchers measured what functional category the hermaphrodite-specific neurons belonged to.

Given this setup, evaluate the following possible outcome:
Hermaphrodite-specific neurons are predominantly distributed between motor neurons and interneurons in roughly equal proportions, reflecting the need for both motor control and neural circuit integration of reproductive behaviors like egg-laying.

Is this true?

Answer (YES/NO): NO